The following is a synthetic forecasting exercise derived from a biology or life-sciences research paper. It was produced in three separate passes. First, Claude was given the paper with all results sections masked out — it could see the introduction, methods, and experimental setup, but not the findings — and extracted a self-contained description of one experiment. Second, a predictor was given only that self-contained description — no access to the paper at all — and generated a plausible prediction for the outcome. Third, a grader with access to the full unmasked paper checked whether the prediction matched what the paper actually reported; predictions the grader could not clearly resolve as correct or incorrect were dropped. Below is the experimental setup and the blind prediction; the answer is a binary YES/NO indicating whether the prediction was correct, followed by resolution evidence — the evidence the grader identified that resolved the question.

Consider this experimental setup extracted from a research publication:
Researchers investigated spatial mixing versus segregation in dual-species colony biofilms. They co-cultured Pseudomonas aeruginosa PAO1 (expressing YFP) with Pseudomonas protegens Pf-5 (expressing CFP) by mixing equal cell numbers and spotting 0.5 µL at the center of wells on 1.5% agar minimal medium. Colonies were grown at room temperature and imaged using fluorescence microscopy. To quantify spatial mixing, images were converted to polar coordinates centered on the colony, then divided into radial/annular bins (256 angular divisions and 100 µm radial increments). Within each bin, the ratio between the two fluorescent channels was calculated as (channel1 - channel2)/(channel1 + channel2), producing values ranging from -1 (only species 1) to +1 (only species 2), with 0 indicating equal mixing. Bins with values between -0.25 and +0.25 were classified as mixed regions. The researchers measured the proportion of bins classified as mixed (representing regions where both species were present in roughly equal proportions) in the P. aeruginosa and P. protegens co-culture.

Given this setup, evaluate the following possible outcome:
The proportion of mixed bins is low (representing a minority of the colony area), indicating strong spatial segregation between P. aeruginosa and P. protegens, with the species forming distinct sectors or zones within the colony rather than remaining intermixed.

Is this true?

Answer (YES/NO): YES